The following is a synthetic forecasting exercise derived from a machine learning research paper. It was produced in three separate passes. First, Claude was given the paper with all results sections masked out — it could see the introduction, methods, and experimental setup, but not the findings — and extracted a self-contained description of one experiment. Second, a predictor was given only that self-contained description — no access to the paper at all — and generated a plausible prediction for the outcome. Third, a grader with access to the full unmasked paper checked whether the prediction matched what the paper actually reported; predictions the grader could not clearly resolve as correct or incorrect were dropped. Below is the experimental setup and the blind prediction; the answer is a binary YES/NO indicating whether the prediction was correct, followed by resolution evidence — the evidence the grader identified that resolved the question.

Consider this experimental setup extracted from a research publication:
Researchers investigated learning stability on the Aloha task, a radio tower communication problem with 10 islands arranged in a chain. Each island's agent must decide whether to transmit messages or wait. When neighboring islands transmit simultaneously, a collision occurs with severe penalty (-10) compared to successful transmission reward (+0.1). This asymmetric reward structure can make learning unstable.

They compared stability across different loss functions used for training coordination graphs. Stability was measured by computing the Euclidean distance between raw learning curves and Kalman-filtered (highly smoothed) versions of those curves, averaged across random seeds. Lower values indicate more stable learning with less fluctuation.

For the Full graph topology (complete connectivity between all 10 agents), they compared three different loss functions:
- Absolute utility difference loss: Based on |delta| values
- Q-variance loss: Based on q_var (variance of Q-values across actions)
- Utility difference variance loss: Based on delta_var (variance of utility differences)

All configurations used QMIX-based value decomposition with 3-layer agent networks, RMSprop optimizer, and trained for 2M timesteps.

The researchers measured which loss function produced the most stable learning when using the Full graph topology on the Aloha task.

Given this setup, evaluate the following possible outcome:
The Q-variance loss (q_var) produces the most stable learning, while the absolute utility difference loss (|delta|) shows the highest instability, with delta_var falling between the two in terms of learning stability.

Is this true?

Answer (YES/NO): NO